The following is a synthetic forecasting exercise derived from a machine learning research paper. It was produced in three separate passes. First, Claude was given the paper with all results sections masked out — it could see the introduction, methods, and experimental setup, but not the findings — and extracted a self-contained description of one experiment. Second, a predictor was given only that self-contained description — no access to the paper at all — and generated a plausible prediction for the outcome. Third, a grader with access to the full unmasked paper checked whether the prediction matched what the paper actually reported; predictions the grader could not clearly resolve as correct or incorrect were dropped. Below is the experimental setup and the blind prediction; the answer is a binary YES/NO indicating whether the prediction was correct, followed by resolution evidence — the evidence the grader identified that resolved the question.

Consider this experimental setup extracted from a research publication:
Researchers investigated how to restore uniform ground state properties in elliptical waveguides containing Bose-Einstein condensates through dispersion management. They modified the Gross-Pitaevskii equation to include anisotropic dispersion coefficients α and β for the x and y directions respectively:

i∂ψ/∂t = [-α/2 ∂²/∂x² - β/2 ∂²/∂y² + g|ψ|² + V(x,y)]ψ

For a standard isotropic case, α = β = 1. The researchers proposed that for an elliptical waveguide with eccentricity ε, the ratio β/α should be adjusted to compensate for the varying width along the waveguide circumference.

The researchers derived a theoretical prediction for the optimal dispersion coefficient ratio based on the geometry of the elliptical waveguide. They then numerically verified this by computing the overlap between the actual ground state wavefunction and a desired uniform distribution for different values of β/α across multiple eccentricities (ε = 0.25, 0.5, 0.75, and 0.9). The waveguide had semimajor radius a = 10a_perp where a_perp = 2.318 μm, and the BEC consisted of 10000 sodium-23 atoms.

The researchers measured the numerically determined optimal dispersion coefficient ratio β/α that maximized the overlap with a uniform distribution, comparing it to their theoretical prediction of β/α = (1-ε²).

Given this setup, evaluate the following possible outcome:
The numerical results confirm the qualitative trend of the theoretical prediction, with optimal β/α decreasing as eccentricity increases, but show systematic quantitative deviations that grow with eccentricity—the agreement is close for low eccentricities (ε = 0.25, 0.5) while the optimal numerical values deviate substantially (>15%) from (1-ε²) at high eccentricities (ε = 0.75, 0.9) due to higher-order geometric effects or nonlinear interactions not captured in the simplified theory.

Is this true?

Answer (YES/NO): NO